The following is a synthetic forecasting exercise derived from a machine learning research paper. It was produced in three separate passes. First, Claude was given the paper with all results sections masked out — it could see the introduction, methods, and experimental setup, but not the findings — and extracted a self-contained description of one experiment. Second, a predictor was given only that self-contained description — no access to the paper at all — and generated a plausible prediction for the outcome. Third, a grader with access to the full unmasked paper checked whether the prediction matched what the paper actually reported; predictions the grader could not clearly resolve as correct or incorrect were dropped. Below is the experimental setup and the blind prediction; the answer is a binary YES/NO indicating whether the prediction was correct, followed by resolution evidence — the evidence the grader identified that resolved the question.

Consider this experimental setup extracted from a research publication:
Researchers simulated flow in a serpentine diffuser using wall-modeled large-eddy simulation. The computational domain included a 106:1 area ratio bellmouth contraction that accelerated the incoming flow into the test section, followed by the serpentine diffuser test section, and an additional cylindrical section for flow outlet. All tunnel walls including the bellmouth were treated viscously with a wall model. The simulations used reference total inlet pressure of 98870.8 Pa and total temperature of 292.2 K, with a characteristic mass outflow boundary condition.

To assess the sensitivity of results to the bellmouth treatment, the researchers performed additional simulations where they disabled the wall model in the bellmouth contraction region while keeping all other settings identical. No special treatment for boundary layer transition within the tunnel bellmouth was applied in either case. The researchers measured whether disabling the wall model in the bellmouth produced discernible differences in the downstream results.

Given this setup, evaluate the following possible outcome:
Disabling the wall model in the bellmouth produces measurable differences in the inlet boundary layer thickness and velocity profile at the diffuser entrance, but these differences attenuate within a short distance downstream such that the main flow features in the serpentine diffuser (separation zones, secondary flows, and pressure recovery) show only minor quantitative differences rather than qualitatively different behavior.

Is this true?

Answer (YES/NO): NO